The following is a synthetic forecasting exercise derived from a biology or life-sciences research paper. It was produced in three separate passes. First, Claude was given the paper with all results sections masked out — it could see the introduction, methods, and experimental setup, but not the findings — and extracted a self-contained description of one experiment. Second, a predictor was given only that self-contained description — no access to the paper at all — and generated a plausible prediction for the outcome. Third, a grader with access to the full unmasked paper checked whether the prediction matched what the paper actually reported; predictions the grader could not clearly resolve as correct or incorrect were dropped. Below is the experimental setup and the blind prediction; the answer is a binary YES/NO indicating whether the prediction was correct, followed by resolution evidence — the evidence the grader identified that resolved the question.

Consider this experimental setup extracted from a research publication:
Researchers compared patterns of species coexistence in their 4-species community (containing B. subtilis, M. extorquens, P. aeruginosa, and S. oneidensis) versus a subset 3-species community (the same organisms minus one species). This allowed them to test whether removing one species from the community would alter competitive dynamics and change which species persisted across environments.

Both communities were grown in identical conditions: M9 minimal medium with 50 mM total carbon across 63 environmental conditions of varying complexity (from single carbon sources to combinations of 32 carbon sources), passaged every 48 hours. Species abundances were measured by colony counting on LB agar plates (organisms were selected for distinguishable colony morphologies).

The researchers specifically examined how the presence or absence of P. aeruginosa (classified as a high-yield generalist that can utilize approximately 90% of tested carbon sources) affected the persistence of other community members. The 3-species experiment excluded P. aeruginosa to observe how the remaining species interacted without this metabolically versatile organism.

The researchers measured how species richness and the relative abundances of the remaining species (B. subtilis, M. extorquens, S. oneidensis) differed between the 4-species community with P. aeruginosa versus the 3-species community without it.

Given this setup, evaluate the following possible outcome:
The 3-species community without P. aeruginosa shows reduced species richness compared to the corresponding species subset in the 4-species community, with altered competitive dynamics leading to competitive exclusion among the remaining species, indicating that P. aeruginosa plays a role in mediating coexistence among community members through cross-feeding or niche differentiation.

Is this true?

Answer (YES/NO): NO